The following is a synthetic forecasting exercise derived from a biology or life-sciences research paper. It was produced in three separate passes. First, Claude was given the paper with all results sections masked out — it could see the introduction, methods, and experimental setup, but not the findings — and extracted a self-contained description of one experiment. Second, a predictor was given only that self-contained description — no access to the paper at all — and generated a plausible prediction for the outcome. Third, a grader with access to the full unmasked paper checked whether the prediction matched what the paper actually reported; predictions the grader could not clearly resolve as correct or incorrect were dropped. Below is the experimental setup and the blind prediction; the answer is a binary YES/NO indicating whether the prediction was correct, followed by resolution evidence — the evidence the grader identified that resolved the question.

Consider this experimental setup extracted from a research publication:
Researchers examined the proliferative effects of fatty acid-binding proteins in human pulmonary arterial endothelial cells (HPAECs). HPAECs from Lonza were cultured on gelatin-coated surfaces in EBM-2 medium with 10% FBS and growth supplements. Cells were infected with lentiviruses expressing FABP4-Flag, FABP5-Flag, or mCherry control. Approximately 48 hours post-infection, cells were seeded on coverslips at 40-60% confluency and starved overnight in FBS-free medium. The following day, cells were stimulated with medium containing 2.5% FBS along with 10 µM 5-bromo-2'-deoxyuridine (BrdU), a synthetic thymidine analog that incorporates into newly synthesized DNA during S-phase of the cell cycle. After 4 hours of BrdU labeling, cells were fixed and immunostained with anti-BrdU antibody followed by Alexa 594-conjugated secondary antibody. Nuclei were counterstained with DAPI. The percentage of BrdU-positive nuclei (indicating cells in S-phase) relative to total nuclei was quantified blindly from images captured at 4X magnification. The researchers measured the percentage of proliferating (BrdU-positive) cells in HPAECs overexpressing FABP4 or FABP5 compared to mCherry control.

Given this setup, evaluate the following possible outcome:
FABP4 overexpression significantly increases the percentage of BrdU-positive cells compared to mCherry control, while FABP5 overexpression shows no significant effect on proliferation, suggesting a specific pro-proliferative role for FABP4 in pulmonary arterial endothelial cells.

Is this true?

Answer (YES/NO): NO